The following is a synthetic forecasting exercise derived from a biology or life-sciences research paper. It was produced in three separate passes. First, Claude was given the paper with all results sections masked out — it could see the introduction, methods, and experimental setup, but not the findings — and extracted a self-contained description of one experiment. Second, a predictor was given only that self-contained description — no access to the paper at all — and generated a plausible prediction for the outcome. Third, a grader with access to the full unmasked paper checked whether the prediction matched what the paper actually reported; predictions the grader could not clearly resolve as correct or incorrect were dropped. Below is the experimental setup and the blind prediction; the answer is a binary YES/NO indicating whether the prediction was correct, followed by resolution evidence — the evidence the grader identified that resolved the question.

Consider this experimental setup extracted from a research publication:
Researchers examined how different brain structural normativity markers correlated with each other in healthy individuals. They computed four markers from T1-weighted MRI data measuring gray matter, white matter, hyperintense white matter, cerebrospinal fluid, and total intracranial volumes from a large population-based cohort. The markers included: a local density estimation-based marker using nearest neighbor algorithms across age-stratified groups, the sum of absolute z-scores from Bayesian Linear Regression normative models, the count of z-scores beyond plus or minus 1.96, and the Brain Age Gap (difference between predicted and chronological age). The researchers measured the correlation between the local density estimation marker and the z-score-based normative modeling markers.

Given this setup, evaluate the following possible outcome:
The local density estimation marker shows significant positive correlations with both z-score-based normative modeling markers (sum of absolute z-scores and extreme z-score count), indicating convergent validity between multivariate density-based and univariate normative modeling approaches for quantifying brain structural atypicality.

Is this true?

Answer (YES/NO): NO